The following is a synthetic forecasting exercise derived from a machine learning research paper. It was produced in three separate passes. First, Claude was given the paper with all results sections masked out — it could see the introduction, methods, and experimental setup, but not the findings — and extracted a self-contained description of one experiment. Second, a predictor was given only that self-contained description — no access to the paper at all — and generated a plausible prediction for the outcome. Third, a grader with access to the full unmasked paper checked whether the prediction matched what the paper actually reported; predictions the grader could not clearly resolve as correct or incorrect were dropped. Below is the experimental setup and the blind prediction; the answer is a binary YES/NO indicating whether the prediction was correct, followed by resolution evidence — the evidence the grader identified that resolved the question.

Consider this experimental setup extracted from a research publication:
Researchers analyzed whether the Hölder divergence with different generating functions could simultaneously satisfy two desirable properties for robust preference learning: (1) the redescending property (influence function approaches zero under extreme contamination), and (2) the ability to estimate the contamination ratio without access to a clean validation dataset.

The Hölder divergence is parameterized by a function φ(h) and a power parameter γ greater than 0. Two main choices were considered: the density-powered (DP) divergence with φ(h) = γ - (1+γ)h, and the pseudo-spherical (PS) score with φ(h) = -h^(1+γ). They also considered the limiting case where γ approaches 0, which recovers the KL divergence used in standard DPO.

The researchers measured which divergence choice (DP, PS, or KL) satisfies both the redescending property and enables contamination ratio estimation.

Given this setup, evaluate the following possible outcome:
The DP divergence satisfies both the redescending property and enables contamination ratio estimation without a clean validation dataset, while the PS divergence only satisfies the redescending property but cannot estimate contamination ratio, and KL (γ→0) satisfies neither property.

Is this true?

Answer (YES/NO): YES